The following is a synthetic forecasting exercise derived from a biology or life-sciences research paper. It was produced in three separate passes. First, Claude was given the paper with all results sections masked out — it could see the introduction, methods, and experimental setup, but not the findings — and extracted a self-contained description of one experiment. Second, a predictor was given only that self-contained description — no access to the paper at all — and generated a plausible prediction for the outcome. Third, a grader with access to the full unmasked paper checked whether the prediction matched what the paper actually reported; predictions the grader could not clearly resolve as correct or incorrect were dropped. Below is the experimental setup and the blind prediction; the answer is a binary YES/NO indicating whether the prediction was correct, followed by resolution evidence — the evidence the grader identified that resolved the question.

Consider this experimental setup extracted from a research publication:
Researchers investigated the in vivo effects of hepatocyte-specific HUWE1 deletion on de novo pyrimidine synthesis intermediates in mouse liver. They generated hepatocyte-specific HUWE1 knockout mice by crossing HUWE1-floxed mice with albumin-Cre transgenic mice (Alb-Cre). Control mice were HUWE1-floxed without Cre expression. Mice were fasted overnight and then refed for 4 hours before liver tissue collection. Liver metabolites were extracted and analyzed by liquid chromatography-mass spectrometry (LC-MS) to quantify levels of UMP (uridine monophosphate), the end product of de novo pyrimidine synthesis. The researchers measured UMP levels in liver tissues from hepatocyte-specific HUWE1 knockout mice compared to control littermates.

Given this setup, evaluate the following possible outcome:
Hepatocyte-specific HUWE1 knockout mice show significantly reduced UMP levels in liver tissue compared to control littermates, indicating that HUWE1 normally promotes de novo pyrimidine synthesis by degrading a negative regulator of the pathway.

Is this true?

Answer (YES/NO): NO